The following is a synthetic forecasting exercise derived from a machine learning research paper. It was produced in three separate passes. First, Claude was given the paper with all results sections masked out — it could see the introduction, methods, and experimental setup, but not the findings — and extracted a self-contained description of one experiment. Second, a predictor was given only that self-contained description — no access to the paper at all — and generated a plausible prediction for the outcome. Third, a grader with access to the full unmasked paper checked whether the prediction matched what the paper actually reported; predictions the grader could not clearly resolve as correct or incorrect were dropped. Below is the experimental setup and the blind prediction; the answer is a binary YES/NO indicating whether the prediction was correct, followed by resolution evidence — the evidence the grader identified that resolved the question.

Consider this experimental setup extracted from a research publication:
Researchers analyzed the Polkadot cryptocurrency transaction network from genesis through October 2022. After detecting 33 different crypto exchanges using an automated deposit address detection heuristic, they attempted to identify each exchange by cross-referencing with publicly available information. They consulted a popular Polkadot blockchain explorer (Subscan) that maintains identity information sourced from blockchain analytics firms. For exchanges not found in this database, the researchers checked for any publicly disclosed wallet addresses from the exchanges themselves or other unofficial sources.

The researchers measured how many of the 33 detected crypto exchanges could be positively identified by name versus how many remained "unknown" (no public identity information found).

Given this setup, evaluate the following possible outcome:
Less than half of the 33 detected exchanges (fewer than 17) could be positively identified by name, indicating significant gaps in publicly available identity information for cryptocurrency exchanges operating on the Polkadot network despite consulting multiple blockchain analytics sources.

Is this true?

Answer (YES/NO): NO